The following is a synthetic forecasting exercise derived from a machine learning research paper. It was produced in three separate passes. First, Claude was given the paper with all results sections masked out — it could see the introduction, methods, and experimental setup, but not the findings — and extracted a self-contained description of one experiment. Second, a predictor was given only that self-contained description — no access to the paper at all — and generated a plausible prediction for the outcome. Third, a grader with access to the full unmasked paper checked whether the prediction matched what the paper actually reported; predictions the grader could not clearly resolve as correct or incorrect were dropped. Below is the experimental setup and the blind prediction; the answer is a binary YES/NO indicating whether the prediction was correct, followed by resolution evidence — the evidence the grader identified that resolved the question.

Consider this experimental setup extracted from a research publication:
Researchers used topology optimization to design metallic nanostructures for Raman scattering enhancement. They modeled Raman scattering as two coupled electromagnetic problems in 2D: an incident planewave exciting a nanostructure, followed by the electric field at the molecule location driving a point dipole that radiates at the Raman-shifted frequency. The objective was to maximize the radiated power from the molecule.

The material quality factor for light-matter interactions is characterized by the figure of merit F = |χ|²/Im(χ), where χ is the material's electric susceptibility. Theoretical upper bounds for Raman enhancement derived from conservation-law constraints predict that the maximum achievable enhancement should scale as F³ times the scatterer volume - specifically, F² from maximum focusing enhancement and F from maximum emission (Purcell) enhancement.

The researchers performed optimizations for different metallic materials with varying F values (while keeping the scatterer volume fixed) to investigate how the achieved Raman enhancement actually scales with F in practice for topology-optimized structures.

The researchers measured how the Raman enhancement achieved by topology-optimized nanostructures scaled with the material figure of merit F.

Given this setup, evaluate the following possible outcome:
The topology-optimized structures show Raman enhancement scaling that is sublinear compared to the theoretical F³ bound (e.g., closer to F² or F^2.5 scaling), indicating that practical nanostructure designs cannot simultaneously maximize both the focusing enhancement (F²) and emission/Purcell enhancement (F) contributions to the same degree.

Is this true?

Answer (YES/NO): YES